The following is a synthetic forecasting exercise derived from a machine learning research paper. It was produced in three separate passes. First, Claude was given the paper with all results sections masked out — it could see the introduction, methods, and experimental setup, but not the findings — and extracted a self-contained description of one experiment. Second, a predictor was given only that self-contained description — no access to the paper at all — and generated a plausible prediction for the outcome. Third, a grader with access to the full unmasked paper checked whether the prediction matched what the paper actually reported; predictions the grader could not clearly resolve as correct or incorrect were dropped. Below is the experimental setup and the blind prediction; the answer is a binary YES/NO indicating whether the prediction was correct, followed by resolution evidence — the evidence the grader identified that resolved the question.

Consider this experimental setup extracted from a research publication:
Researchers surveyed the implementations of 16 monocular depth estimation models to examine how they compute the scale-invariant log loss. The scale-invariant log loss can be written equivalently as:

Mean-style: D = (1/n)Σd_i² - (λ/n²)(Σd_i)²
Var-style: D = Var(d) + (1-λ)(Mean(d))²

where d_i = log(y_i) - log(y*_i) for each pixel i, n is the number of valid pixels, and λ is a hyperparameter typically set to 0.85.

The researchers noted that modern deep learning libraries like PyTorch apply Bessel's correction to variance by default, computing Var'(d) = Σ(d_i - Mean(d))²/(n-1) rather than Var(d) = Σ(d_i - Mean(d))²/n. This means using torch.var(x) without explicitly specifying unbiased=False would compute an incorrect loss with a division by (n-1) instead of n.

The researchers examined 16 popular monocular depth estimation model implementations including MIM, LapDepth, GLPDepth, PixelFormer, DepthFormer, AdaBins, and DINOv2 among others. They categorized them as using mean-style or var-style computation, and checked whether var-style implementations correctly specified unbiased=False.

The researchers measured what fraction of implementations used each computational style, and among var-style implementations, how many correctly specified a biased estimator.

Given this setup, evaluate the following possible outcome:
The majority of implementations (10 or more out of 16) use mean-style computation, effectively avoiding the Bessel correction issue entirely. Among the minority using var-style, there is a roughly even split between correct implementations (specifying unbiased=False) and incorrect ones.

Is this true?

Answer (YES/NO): NO